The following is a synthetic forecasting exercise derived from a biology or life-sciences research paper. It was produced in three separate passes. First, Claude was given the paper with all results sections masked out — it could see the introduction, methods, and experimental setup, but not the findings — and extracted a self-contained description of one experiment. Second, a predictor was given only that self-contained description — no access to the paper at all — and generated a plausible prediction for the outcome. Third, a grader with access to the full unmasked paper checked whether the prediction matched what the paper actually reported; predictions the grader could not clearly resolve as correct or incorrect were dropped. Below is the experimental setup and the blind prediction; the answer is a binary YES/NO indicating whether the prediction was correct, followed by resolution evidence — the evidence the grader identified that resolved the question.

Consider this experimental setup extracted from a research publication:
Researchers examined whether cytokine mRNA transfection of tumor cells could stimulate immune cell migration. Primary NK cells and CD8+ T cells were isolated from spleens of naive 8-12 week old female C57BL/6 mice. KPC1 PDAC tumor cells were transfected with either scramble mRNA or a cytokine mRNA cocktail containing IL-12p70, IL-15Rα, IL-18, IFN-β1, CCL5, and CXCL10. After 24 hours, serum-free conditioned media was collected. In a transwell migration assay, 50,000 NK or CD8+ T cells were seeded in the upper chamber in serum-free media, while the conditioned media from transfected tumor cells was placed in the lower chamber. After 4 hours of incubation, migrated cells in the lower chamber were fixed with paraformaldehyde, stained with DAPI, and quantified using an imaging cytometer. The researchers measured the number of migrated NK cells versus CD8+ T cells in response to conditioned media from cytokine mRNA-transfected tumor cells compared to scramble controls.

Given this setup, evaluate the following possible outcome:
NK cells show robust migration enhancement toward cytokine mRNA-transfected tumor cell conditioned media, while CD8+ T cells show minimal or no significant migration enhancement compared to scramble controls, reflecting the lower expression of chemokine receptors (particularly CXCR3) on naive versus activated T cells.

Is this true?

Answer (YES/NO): NO